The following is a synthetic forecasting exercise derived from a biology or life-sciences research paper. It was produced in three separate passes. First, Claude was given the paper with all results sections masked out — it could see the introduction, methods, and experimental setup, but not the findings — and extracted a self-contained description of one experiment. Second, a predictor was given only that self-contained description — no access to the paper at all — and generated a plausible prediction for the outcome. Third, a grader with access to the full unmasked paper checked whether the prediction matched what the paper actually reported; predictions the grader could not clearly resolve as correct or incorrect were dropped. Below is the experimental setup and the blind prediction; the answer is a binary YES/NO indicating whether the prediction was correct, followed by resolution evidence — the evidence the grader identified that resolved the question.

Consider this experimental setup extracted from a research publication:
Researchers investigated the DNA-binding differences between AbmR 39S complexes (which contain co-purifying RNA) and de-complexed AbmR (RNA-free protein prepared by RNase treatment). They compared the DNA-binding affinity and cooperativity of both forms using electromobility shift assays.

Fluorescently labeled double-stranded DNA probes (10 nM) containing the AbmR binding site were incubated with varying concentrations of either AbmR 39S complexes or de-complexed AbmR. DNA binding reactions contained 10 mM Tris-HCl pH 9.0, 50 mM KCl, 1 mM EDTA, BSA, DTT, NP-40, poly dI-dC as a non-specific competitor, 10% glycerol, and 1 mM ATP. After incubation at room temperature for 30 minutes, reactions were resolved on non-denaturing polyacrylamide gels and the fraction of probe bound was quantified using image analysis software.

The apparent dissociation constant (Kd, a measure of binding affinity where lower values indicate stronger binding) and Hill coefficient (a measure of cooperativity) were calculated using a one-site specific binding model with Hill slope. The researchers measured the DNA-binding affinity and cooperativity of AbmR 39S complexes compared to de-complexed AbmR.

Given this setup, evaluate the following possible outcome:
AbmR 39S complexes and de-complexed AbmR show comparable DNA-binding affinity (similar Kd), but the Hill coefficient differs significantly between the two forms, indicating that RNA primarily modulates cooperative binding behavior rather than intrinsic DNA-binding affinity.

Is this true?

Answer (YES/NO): NO